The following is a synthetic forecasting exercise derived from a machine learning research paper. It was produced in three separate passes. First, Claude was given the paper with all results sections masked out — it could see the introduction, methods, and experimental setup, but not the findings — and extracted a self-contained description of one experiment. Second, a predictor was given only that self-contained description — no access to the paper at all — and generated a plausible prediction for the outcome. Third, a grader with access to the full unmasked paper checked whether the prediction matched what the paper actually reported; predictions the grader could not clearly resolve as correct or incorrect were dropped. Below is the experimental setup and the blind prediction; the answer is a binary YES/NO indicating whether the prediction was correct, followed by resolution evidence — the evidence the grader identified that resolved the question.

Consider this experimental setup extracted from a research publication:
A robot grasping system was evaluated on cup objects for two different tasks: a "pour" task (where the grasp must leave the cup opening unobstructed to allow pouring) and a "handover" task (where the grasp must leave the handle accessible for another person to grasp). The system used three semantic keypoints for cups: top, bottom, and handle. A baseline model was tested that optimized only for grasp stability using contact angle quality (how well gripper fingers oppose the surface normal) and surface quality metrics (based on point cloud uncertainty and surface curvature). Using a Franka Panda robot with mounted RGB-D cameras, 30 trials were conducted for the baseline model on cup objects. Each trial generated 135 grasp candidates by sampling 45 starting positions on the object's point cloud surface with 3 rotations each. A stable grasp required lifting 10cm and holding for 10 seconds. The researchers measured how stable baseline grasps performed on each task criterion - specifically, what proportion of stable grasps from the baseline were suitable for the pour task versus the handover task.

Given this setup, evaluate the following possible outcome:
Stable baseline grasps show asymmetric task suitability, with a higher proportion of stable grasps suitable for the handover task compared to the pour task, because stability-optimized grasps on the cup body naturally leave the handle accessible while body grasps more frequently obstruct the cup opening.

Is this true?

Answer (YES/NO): YES